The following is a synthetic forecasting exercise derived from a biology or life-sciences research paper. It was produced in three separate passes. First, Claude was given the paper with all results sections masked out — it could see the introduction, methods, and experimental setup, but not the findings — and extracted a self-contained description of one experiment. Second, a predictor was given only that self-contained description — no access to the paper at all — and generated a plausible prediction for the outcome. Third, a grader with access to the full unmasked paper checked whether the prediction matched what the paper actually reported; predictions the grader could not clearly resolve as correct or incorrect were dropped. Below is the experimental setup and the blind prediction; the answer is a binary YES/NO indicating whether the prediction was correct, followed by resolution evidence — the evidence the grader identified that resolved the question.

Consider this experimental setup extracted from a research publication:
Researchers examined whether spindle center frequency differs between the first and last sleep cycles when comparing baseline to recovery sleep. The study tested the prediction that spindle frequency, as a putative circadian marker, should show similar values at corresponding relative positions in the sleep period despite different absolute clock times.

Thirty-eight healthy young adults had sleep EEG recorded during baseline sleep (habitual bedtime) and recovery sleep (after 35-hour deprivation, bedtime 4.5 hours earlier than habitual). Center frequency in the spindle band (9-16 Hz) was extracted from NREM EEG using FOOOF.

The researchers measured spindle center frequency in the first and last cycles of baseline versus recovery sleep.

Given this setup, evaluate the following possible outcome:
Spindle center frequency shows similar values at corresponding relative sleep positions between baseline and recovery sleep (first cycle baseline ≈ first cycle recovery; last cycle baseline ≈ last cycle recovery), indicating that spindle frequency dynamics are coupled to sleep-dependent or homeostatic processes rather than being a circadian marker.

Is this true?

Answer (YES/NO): NO